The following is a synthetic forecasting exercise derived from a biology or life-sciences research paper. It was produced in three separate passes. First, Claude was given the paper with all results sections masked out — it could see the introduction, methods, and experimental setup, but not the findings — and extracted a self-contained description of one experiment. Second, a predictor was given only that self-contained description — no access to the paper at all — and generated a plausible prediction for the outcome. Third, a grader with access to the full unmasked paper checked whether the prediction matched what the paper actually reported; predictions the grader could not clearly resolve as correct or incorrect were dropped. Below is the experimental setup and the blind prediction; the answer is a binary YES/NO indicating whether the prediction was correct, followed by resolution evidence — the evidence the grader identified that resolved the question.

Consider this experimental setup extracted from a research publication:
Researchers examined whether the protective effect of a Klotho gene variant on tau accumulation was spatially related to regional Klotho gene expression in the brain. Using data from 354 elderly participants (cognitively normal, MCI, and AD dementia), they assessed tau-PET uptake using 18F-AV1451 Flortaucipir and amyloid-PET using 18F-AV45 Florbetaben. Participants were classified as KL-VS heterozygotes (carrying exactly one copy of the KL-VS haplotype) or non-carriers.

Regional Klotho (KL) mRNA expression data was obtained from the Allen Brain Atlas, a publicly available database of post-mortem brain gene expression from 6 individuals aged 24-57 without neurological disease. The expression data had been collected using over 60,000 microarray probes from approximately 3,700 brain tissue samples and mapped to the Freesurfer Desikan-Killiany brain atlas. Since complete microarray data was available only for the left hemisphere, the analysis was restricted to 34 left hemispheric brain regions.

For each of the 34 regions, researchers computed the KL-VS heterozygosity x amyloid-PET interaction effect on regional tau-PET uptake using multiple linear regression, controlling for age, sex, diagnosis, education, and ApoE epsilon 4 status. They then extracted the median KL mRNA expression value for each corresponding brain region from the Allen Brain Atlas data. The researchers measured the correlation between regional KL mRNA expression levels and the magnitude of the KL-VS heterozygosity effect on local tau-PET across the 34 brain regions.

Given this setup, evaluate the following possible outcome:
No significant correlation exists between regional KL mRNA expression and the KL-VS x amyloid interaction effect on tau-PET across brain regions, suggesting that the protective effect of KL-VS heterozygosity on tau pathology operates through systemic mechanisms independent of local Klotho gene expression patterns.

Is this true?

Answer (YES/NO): NO